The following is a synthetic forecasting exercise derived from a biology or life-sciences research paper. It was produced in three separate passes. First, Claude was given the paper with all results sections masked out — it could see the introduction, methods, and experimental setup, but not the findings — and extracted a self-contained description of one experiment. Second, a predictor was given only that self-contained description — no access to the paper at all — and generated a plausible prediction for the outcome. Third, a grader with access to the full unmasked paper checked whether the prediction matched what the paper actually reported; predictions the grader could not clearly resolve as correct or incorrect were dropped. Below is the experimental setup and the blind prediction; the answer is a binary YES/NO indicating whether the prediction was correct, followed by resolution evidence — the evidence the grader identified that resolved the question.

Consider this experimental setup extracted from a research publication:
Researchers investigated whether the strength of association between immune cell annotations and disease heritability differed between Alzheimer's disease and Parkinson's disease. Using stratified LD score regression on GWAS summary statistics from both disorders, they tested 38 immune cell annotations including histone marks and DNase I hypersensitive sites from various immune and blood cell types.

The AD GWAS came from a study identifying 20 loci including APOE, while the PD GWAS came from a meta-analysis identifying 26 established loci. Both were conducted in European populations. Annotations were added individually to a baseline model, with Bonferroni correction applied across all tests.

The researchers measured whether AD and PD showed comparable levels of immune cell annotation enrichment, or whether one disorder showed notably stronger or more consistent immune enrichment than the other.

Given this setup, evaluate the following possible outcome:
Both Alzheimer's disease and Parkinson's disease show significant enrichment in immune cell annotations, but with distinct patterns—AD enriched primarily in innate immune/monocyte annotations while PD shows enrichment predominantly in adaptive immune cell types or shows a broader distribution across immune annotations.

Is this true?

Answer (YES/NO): NO